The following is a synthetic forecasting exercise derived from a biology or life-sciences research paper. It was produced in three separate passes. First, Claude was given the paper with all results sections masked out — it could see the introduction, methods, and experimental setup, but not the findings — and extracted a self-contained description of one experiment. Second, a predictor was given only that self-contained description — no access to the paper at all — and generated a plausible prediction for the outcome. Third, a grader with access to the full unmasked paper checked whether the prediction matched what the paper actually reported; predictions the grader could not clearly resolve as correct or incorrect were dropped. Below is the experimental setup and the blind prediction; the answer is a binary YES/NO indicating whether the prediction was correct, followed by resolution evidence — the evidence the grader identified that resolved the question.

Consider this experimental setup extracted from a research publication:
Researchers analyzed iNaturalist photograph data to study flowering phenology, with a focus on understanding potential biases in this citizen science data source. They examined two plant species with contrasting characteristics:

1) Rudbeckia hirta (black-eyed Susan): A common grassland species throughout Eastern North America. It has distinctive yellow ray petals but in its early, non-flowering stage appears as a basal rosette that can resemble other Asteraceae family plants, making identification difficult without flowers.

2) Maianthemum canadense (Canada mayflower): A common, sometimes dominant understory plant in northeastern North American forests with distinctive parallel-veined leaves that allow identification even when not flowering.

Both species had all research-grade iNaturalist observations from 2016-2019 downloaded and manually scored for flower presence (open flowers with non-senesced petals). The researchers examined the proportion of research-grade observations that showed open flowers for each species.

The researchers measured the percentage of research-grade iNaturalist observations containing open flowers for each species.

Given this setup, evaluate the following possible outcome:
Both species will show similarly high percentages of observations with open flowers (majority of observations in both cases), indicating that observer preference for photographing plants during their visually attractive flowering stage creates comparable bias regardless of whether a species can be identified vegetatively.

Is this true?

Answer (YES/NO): NO